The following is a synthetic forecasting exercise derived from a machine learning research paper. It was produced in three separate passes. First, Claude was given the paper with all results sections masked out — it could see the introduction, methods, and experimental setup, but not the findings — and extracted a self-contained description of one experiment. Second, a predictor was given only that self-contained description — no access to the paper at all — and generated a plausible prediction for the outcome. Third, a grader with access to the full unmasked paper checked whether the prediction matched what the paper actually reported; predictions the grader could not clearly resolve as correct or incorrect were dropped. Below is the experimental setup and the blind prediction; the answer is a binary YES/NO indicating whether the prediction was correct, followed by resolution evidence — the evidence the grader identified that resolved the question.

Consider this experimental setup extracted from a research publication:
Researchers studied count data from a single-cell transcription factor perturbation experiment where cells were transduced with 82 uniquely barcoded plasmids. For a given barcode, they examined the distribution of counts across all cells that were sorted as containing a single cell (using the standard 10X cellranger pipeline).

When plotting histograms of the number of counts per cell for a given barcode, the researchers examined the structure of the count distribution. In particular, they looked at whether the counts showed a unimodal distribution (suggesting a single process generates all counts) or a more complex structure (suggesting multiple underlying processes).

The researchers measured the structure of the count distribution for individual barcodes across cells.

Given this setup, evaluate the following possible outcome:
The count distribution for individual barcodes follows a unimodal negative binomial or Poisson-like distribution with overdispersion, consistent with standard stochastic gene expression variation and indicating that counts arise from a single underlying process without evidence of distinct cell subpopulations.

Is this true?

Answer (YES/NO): NO